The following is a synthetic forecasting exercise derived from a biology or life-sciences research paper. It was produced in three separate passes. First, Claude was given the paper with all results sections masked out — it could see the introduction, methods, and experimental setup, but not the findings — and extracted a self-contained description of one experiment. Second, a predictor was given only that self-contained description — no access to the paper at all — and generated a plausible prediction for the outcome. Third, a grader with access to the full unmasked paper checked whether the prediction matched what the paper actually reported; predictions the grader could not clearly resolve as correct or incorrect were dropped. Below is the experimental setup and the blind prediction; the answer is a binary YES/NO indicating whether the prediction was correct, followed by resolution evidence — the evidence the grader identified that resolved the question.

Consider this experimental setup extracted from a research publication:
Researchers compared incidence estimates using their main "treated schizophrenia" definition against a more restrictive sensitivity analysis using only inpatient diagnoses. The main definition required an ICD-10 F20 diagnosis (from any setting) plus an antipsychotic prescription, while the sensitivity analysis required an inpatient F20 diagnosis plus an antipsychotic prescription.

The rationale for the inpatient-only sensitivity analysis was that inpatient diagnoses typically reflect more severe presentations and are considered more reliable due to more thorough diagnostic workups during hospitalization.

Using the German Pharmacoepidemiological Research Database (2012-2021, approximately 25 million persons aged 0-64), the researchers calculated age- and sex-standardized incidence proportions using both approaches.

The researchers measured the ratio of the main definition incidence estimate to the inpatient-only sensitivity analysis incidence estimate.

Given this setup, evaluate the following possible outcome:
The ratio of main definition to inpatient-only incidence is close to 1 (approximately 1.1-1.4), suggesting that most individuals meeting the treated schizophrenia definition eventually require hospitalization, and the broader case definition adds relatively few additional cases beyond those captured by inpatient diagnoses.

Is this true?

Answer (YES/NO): NO